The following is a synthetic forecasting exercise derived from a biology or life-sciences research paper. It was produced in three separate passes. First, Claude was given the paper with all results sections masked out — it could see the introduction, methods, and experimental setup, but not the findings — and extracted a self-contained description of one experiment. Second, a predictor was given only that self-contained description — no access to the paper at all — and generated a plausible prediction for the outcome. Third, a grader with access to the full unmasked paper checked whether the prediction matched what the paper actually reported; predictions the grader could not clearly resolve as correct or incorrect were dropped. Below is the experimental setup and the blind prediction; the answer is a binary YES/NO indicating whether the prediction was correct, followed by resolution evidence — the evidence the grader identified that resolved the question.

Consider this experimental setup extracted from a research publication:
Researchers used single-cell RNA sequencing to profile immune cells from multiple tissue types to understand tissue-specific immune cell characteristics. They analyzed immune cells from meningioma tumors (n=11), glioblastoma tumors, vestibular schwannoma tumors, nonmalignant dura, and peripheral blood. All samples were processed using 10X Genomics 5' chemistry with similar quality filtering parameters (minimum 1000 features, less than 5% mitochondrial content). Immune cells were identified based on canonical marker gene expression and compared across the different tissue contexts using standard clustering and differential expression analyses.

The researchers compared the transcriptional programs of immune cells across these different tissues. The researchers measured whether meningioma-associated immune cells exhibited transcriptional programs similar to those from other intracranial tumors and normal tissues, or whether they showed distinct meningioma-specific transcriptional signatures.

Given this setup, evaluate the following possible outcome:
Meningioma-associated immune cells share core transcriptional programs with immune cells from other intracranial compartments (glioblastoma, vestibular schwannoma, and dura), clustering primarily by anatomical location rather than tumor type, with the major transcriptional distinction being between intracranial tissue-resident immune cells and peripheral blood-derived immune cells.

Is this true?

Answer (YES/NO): NO